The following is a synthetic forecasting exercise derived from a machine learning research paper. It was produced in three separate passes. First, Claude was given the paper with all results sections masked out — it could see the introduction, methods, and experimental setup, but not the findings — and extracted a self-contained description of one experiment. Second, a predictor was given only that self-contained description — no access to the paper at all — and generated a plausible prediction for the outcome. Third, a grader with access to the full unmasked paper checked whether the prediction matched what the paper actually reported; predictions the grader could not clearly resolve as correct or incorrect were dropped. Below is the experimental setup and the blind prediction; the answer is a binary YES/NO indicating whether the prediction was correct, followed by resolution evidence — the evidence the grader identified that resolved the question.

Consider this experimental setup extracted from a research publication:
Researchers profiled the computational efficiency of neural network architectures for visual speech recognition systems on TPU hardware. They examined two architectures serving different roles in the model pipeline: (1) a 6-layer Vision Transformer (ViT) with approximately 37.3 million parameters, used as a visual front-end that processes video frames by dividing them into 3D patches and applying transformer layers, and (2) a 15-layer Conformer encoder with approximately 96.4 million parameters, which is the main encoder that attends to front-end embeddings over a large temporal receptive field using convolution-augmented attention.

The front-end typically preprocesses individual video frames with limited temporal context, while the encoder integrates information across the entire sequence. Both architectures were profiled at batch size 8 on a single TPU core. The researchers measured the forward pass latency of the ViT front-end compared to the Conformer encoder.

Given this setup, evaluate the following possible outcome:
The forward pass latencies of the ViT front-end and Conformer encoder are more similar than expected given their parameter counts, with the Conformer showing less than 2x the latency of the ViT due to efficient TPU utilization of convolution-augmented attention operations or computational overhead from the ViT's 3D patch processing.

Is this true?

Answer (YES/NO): NO